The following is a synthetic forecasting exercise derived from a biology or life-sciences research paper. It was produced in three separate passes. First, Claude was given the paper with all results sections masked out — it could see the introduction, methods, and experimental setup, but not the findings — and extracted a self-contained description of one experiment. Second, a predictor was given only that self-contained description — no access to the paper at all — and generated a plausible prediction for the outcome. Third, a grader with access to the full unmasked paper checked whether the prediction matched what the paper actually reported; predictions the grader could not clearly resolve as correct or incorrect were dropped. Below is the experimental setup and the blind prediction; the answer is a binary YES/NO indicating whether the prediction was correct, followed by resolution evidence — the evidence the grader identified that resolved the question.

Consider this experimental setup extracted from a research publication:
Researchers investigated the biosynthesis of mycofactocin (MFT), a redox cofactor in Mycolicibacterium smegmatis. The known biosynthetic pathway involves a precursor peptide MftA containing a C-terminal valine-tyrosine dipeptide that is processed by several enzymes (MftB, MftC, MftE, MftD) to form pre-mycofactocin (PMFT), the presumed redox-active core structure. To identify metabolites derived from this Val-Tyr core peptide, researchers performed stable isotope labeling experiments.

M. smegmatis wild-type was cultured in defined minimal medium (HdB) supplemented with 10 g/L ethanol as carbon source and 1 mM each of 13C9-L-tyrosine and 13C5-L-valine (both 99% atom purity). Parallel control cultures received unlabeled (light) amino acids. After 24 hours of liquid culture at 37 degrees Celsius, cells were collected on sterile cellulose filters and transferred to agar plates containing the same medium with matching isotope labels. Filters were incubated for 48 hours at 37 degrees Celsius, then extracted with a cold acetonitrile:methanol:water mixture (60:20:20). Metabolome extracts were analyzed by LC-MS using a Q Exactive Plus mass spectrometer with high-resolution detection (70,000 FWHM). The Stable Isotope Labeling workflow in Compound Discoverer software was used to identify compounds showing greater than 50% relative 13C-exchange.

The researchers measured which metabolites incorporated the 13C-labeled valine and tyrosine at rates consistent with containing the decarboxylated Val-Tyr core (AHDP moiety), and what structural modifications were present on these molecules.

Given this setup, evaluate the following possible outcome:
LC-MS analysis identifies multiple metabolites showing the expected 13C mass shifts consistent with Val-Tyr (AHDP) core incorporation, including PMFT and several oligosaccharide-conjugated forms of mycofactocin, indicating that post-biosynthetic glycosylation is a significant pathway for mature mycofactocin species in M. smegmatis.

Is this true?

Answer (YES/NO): YES